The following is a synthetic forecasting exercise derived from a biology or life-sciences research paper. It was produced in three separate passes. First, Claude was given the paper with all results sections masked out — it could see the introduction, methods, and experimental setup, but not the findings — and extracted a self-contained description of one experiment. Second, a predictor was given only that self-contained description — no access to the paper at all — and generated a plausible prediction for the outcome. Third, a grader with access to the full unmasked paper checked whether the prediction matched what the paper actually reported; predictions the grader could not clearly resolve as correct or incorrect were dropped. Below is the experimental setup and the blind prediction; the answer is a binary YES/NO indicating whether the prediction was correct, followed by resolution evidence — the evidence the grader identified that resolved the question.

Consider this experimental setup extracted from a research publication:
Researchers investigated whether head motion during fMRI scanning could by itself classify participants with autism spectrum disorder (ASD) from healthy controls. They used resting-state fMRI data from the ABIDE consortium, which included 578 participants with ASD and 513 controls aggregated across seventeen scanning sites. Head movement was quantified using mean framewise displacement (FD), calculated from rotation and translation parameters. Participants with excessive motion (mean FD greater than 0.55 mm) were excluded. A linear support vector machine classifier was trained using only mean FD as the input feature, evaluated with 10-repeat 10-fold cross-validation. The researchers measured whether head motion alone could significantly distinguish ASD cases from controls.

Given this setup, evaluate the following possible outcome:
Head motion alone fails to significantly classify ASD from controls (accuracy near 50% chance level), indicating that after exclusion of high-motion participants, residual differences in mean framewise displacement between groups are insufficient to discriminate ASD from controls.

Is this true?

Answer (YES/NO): NO